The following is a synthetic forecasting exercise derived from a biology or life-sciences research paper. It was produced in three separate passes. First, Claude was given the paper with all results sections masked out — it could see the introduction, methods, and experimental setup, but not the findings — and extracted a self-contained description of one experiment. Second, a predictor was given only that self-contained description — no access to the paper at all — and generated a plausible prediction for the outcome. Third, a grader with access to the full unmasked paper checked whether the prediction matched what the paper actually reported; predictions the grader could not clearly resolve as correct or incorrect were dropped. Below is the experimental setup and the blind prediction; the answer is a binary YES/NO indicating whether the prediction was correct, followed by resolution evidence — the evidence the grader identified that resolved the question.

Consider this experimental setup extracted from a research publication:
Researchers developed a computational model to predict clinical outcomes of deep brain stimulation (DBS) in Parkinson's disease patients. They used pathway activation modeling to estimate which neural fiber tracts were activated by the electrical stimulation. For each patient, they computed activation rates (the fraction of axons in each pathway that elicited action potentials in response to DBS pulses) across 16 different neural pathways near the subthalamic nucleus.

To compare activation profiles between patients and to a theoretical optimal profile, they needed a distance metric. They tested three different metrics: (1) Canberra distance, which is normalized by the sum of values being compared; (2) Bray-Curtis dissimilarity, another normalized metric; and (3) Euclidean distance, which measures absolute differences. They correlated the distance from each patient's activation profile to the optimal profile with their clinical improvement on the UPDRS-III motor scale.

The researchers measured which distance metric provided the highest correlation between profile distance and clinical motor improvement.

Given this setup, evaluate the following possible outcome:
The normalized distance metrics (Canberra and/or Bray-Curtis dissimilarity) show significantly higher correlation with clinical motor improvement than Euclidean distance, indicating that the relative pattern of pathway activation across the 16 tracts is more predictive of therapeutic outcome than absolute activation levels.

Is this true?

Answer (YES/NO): YES